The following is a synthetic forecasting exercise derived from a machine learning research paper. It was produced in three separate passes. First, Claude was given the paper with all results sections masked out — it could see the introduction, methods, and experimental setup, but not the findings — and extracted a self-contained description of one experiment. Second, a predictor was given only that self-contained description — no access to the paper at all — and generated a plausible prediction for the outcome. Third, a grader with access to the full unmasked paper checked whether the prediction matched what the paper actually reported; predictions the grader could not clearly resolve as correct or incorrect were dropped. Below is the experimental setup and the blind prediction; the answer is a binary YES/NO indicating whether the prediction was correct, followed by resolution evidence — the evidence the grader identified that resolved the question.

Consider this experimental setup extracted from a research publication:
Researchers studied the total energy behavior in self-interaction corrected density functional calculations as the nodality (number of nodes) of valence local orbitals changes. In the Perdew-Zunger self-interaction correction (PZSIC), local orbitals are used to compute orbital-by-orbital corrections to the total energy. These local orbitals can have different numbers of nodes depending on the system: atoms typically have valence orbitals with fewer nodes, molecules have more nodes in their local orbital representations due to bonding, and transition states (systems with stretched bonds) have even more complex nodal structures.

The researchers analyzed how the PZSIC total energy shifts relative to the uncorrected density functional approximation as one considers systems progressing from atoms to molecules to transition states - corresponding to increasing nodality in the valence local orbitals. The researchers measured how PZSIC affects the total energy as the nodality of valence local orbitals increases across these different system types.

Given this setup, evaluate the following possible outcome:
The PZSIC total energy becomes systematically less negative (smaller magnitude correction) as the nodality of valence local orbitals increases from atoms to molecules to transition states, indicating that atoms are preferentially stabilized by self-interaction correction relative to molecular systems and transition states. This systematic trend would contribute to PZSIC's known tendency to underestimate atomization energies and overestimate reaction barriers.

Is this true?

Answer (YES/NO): YES